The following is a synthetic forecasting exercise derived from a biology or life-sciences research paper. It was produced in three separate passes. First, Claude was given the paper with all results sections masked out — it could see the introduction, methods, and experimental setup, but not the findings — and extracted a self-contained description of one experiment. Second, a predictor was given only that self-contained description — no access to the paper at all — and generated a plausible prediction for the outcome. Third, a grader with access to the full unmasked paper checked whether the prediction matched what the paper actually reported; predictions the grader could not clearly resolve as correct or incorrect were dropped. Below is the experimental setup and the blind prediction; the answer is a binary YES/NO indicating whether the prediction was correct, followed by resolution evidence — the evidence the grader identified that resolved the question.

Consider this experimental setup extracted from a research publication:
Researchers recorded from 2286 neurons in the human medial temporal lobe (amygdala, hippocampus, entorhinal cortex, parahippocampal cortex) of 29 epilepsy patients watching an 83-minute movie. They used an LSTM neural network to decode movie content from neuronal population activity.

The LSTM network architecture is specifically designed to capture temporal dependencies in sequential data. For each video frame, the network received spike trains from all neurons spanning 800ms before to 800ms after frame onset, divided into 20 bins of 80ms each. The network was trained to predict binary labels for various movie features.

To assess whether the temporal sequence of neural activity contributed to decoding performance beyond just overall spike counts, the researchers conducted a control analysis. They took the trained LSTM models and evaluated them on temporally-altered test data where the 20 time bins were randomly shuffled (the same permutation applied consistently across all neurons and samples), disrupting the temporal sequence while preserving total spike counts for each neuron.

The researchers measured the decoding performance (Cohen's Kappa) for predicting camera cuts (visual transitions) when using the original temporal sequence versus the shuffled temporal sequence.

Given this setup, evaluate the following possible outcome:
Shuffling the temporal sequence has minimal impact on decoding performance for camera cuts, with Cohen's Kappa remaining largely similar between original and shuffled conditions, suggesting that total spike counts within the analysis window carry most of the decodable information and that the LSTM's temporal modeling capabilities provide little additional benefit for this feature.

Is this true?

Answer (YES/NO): NO